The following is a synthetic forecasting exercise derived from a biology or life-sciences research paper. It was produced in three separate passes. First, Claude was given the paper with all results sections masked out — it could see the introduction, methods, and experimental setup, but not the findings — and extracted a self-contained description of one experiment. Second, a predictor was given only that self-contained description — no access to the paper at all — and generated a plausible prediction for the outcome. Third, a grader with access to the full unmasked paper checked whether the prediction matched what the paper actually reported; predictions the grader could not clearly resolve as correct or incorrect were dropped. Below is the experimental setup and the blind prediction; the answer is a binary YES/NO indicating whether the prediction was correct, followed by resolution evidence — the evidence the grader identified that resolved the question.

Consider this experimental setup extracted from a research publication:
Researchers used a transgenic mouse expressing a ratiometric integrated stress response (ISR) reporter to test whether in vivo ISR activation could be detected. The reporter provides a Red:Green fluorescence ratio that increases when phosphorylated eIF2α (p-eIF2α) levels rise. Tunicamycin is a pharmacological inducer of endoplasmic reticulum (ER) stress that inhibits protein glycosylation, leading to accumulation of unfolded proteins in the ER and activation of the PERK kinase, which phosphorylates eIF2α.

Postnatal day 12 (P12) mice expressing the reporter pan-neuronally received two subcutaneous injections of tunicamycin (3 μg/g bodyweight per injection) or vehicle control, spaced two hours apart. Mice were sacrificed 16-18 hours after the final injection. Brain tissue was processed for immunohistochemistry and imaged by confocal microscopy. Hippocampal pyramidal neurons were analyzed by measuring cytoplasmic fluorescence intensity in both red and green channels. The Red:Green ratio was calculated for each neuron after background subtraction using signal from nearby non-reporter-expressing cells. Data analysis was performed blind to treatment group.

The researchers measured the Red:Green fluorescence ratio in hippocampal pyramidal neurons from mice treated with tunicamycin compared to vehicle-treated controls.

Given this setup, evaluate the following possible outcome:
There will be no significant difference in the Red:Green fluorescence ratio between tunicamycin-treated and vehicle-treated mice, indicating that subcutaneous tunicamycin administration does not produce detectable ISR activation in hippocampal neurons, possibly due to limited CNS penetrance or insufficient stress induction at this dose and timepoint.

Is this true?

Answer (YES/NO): NO